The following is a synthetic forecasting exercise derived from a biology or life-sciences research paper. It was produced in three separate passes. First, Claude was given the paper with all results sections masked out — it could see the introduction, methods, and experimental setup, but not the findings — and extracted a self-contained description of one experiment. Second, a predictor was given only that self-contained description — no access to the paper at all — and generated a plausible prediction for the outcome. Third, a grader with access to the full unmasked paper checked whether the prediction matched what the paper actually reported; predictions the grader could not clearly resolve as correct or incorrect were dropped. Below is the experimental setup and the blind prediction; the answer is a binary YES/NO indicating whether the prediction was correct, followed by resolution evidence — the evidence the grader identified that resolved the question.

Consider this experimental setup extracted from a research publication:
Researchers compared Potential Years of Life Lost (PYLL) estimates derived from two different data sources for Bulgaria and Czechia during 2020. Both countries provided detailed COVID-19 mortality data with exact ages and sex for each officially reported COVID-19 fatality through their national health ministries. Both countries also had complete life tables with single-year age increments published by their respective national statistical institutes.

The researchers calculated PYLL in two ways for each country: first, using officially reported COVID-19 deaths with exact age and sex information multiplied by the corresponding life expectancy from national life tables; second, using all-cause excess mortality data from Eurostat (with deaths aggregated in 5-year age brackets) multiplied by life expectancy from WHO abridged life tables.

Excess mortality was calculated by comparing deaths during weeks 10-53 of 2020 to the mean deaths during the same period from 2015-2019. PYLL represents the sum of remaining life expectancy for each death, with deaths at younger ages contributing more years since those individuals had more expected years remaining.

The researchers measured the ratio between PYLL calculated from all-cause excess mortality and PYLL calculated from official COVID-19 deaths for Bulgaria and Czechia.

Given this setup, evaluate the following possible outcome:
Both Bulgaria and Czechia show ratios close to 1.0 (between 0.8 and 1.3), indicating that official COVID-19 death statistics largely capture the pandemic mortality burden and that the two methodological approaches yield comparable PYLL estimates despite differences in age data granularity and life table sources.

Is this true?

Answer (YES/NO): NO